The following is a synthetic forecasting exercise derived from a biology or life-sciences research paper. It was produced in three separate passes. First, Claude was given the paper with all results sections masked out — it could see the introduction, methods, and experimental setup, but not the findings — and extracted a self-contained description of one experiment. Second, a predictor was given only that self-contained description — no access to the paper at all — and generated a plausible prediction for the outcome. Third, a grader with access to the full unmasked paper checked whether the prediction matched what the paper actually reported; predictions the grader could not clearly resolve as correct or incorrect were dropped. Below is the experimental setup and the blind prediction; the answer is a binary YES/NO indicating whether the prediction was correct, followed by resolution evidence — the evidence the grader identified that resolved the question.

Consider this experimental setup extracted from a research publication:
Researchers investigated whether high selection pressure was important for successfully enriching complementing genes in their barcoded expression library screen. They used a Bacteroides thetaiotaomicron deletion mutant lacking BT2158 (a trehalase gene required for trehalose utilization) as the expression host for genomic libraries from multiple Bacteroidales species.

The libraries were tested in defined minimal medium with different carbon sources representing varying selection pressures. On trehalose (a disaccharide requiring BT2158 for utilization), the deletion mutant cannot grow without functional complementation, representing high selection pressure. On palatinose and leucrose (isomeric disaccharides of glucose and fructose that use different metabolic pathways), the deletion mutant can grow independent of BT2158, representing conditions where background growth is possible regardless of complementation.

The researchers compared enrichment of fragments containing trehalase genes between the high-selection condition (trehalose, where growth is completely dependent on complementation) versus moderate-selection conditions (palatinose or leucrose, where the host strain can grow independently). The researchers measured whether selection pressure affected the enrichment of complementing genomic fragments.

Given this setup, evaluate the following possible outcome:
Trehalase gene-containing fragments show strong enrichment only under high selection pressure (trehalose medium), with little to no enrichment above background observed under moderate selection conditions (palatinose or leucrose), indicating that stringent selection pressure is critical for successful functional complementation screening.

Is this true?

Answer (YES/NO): NO